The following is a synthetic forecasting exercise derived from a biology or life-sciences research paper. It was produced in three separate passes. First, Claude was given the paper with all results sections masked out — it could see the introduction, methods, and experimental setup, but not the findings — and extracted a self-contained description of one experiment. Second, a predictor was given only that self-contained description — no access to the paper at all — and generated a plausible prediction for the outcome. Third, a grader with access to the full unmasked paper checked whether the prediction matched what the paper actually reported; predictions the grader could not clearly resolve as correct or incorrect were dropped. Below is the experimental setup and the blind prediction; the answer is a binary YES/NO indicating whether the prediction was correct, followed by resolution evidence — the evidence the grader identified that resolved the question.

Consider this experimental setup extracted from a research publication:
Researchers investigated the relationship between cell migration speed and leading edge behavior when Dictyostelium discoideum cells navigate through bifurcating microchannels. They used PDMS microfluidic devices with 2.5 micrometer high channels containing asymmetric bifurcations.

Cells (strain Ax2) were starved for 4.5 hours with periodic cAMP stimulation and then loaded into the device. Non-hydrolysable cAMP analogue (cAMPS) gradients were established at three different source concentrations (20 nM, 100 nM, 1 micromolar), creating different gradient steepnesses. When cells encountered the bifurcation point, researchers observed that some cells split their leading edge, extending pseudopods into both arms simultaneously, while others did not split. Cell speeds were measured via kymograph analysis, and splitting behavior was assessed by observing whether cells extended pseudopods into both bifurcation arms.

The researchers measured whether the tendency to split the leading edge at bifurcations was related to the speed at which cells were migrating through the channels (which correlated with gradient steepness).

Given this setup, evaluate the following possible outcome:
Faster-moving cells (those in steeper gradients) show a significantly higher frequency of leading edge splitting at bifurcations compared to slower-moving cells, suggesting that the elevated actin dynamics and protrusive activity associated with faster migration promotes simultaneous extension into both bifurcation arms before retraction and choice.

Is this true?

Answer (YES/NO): YES